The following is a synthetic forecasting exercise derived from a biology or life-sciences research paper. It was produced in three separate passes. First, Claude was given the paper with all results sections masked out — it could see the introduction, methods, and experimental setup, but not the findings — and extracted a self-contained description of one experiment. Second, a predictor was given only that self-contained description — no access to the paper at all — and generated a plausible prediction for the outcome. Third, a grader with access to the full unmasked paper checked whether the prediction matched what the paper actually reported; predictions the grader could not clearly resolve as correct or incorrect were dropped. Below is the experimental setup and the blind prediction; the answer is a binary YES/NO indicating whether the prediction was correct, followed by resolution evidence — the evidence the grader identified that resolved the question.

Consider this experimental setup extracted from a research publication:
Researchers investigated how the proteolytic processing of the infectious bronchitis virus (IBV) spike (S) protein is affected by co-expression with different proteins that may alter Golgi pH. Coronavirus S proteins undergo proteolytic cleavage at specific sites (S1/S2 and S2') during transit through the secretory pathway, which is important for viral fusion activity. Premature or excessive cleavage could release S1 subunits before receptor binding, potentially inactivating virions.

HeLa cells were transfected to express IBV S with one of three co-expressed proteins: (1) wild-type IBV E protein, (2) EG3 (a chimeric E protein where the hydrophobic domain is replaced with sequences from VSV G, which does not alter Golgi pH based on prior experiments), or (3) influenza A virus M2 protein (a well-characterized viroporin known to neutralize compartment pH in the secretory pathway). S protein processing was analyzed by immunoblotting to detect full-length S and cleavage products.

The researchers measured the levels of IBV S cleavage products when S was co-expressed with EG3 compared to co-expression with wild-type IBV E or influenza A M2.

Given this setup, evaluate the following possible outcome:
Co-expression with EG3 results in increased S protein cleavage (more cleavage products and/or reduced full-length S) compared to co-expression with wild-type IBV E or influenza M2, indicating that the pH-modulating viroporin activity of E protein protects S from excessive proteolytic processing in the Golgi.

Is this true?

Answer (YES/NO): YES